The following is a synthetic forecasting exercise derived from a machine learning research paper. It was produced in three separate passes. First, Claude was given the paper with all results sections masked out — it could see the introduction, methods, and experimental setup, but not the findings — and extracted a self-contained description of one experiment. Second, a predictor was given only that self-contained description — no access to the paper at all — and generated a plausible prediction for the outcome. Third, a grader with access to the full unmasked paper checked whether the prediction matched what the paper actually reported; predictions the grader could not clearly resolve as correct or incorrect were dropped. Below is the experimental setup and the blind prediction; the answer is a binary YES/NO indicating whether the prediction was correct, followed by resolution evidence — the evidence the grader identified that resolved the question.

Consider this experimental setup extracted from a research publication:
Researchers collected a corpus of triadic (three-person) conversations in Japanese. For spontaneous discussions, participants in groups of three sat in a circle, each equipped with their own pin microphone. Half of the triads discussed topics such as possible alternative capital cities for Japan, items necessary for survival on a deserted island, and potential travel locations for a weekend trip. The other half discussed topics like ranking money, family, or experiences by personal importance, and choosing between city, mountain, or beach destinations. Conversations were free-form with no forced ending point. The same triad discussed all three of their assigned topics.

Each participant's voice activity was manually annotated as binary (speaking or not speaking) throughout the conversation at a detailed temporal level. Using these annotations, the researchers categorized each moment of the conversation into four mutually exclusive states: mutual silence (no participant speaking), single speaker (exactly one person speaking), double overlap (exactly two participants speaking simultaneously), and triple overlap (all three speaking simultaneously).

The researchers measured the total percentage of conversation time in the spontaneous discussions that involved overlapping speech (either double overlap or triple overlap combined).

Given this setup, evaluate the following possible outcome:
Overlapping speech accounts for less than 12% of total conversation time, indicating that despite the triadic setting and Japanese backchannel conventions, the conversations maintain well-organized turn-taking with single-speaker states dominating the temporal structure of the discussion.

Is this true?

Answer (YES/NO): NO